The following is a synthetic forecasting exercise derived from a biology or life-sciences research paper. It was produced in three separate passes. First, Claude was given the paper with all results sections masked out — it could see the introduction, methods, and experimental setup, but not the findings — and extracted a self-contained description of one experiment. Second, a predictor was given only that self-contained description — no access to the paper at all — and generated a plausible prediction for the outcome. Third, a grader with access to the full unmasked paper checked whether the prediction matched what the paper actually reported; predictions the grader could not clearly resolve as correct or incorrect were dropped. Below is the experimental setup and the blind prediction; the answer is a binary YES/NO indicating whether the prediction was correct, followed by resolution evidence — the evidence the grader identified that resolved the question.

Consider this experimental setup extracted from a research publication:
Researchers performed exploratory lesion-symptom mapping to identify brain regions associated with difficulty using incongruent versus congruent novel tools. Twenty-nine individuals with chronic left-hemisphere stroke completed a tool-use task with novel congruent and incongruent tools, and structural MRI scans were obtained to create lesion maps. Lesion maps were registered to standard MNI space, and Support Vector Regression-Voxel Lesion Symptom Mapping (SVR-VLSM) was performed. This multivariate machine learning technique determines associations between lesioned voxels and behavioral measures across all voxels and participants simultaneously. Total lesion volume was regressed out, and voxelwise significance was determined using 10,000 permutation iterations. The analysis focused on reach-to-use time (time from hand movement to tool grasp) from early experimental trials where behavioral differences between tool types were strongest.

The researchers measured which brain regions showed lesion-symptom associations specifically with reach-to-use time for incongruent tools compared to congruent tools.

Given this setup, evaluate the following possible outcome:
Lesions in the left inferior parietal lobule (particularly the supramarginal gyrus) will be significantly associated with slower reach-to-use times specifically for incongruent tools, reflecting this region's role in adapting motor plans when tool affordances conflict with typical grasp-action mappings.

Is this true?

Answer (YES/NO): NO